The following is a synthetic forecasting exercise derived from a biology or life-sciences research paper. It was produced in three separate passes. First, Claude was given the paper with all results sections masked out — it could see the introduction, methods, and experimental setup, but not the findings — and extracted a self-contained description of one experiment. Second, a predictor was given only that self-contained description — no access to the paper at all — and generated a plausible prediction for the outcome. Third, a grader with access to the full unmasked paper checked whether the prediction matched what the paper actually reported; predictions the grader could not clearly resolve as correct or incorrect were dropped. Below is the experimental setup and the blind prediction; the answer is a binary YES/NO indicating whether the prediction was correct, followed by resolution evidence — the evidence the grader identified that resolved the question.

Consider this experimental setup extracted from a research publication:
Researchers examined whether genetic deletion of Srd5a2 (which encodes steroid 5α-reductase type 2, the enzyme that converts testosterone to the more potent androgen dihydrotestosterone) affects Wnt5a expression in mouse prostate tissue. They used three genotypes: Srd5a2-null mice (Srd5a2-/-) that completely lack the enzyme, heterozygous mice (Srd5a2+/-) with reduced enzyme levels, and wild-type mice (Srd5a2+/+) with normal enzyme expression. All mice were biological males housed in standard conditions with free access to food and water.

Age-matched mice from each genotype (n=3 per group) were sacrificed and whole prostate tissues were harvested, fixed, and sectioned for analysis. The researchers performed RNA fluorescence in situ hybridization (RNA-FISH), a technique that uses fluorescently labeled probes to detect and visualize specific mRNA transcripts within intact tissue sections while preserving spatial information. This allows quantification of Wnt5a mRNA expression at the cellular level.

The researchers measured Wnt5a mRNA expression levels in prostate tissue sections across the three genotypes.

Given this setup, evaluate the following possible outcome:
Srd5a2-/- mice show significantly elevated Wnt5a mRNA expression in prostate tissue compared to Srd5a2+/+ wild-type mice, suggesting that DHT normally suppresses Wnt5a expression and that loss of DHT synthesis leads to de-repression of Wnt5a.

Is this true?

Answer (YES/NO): NO